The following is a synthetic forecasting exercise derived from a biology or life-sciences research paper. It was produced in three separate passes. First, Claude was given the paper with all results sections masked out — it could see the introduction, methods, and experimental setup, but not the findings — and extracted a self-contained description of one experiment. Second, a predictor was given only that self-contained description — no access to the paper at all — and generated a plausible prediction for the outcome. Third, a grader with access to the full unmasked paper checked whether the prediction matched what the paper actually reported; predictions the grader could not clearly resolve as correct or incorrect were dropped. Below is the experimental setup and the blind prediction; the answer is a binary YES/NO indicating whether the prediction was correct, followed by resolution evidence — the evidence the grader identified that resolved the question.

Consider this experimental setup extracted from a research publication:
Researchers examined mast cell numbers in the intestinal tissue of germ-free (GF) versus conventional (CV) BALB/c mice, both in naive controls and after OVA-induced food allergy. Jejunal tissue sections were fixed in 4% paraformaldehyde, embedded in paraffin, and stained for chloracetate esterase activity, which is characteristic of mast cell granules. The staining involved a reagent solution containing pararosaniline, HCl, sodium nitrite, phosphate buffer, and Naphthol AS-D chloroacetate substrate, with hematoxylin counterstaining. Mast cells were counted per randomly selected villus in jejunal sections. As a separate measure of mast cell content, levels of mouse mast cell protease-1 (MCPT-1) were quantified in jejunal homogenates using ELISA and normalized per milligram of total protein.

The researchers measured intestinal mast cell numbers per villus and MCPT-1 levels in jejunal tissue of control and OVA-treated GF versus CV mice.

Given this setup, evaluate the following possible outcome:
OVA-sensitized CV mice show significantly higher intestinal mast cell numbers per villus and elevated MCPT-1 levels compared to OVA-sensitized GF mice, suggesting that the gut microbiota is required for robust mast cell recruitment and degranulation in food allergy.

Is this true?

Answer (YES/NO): YES